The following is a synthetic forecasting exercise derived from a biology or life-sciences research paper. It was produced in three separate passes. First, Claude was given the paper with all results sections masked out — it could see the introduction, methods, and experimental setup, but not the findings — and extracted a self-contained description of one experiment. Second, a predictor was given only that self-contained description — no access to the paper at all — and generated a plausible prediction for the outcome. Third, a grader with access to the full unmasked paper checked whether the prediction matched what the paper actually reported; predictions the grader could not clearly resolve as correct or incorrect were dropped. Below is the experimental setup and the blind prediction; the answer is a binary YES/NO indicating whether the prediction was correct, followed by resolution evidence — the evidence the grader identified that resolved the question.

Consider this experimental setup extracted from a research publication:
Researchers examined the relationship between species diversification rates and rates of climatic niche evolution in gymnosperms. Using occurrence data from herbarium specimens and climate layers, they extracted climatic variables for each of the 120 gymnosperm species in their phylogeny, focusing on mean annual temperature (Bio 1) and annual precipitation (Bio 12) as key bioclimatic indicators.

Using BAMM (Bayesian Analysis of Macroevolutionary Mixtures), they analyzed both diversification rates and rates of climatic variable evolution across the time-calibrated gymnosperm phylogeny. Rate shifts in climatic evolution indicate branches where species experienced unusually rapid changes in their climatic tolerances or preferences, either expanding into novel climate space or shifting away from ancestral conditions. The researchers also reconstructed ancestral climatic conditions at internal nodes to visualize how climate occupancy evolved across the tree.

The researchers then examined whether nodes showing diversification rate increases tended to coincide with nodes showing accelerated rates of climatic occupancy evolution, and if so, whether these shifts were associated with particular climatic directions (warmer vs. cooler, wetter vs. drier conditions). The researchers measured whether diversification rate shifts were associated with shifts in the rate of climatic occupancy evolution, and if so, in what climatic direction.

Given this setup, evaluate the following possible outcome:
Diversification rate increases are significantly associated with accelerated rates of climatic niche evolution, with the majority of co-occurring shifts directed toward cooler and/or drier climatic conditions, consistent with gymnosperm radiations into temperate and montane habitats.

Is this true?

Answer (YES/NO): YES